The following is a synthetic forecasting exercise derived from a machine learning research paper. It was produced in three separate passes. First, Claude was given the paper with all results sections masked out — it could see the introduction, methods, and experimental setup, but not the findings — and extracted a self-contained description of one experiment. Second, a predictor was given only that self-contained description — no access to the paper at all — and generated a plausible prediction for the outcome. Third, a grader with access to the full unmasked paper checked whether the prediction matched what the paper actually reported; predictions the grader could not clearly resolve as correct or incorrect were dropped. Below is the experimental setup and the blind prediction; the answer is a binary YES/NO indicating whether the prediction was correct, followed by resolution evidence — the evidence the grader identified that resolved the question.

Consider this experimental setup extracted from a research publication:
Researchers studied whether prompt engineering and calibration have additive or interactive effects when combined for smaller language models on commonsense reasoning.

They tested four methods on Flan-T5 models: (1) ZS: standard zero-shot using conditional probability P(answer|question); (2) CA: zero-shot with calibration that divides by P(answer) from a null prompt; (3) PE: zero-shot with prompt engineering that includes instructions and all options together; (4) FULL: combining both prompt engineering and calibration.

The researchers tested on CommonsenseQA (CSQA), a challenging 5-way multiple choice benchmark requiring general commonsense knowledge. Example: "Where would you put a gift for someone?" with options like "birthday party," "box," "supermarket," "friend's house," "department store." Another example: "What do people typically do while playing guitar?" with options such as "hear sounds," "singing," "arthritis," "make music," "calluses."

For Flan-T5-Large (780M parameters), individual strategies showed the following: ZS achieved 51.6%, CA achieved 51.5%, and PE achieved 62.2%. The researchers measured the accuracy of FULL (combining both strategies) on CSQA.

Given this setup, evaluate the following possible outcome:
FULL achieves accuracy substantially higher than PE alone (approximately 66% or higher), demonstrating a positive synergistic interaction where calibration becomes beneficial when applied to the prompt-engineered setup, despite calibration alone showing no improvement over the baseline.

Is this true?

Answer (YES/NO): YES